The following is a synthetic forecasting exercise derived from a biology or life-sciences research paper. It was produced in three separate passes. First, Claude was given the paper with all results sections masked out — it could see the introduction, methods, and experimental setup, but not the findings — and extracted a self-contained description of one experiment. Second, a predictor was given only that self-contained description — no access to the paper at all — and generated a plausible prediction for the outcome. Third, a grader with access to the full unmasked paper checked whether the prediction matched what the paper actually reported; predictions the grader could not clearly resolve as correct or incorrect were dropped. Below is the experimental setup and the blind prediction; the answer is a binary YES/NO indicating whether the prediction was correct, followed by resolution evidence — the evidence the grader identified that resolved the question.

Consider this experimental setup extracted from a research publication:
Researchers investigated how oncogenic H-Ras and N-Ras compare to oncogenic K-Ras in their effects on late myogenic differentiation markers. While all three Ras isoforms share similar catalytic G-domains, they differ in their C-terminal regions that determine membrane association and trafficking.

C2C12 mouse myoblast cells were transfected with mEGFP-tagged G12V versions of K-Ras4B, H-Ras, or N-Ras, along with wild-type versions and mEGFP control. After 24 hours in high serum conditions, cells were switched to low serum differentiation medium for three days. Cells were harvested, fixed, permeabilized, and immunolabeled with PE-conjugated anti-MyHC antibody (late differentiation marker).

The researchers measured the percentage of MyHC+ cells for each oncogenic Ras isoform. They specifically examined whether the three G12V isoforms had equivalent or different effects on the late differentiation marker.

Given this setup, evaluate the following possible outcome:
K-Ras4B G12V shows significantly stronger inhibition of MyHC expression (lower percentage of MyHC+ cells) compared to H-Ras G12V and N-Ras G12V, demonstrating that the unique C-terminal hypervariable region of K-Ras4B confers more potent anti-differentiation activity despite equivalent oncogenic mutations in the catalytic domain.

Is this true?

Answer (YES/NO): NO